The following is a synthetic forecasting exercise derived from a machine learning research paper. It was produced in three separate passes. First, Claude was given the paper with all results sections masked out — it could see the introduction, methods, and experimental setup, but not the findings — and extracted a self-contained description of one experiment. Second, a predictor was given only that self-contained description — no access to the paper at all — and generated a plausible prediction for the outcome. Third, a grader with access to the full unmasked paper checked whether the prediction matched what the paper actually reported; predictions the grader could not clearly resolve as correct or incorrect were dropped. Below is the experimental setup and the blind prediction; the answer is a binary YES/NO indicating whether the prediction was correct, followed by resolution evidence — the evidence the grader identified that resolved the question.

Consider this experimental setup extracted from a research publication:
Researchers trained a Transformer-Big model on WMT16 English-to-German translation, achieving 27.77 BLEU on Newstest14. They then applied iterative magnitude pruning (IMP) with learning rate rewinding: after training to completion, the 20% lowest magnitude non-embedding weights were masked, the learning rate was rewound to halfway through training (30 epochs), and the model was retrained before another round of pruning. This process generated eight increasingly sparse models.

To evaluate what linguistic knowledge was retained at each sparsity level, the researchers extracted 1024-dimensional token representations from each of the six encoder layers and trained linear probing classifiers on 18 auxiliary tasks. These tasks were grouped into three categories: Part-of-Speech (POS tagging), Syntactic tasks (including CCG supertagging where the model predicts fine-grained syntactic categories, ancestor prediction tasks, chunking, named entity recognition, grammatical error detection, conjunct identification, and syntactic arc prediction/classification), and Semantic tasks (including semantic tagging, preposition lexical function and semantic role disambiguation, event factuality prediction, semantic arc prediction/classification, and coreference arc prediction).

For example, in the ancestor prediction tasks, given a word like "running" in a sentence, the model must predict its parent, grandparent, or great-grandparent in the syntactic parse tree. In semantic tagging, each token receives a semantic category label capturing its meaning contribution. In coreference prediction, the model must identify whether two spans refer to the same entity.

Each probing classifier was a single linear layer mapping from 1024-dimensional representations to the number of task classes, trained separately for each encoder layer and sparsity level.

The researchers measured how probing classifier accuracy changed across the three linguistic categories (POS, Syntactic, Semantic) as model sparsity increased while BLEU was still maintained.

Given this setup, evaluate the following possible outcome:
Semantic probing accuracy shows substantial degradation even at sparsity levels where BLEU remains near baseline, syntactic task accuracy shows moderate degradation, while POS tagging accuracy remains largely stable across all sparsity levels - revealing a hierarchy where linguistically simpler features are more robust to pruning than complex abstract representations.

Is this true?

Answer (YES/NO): NO